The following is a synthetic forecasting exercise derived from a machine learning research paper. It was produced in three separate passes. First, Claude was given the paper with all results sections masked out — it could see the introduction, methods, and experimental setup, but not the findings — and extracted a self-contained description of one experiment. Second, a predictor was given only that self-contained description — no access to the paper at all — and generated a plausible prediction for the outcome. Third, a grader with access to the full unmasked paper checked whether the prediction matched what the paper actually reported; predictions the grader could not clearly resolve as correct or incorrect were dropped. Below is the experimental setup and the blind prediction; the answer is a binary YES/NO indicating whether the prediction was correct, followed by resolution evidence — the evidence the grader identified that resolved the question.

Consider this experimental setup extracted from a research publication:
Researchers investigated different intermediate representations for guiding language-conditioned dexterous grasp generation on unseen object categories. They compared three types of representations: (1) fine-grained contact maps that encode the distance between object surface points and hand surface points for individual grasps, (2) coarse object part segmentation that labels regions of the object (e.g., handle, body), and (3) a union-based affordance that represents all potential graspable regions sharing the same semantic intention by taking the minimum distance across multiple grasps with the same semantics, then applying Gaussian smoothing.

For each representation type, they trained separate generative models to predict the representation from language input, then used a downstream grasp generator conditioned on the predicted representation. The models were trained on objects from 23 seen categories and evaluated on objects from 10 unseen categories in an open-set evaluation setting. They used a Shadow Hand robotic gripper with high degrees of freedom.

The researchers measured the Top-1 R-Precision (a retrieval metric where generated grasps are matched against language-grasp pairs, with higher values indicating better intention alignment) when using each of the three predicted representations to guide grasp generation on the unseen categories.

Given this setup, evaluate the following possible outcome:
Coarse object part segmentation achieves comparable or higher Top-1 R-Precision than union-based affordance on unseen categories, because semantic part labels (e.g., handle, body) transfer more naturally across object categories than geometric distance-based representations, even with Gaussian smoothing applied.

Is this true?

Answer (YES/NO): NO